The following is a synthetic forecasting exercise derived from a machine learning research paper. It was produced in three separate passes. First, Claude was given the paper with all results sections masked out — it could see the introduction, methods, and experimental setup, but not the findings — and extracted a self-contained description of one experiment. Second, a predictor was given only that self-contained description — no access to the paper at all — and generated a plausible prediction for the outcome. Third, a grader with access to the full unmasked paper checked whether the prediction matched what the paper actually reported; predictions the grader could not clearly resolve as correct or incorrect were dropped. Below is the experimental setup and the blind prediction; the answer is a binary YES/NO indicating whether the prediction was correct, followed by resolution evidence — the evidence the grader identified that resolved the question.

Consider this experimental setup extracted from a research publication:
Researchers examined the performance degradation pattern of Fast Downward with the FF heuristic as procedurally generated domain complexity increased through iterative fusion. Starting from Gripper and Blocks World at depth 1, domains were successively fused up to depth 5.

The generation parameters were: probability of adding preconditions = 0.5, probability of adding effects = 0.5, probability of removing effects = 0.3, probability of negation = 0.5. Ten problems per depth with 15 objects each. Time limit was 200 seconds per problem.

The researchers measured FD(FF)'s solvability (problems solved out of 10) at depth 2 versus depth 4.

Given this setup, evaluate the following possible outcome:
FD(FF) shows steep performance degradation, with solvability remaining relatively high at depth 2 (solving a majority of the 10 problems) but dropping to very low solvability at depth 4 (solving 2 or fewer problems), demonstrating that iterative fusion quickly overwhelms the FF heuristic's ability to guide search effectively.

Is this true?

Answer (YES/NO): NO